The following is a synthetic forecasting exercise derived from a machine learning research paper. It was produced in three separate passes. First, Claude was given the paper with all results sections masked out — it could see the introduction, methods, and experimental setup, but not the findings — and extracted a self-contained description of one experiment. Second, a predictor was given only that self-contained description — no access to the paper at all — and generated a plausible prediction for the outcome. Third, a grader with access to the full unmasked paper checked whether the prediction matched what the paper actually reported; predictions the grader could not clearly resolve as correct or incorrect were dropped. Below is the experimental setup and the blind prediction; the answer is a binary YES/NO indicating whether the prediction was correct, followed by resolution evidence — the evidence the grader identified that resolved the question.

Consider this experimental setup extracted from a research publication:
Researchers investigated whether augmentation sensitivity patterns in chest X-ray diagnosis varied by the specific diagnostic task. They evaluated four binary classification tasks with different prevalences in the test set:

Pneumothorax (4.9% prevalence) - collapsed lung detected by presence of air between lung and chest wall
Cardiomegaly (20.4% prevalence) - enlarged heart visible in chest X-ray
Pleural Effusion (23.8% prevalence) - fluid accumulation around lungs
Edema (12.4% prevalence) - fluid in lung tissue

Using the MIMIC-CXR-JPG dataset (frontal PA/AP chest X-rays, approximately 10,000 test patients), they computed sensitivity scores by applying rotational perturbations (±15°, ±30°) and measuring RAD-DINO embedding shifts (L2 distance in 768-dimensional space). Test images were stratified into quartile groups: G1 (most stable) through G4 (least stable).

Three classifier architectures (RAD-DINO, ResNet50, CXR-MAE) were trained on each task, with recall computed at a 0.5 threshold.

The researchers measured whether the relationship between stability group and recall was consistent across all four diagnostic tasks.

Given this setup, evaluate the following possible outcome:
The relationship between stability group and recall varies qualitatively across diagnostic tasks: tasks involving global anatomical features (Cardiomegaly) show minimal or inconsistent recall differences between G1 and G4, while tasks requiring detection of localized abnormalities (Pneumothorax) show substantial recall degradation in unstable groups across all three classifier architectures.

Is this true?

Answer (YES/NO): NO